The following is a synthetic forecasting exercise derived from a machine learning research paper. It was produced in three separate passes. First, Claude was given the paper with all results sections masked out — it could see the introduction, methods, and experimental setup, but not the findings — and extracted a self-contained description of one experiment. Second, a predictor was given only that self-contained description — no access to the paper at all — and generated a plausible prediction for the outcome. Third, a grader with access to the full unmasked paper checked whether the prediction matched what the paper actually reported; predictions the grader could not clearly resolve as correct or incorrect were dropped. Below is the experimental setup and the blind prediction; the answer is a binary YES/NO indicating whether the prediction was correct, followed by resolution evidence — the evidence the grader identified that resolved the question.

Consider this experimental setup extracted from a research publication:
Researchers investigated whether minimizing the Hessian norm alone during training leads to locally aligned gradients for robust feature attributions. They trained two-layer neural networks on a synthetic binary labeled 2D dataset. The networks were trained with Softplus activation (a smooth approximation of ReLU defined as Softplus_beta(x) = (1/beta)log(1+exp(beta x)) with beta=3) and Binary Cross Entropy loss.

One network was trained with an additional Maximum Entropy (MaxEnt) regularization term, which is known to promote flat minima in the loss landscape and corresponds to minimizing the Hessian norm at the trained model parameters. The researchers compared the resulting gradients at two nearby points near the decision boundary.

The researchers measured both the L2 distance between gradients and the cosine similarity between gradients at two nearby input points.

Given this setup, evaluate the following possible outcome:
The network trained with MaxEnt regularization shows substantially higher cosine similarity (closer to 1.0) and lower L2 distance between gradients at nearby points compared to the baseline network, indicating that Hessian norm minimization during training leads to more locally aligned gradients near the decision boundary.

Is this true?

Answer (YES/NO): NO